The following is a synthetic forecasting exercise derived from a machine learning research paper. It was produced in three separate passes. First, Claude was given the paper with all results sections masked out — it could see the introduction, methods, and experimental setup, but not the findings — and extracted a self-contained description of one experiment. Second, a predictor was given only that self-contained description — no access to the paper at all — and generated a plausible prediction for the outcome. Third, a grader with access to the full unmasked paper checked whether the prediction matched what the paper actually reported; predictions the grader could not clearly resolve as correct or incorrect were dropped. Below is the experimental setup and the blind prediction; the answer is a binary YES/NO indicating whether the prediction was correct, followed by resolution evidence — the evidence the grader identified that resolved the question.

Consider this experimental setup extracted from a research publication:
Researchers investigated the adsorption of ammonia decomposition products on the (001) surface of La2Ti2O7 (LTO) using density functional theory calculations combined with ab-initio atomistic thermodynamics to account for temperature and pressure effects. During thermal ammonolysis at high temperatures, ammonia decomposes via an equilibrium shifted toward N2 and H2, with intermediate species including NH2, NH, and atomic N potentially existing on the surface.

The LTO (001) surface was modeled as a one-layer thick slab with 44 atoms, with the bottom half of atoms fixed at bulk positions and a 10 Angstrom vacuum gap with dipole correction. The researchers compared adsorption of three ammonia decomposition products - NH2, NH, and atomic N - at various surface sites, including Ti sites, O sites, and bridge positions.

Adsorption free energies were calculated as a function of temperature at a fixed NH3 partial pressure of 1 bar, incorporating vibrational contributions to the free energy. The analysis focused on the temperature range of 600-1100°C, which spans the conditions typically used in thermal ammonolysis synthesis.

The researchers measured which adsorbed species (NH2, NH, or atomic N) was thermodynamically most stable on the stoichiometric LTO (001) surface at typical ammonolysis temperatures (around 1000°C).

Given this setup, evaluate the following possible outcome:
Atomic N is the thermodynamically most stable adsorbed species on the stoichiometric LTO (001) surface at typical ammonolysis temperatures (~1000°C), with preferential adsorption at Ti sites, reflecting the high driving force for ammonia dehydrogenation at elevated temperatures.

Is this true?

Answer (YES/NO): NO